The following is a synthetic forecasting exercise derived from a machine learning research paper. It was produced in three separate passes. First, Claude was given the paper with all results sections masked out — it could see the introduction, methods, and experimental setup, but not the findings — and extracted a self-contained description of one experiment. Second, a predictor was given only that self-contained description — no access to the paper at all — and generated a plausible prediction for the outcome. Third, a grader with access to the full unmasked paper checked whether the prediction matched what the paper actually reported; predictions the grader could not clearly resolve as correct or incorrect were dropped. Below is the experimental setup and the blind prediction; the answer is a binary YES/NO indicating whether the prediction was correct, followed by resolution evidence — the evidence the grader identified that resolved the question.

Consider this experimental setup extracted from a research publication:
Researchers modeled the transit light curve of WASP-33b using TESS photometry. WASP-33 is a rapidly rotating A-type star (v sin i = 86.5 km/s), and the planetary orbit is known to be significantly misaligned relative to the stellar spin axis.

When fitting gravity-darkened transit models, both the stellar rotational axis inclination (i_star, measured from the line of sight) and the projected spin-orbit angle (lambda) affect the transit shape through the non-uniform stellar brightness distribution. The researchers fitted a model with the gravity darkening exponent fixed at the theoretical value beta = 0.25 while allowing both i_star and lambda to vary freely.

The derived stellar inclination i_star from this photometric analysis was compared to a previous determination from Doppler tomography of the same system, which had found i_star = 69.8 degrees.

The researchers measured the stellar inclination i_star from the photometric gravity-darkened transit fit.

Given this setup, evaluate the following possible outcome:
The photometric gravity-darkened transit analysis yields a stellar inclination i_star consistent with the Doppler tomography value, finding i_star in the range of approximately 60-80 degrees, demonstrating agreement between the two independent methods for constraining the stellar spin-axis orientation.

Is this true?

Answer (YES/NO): NO